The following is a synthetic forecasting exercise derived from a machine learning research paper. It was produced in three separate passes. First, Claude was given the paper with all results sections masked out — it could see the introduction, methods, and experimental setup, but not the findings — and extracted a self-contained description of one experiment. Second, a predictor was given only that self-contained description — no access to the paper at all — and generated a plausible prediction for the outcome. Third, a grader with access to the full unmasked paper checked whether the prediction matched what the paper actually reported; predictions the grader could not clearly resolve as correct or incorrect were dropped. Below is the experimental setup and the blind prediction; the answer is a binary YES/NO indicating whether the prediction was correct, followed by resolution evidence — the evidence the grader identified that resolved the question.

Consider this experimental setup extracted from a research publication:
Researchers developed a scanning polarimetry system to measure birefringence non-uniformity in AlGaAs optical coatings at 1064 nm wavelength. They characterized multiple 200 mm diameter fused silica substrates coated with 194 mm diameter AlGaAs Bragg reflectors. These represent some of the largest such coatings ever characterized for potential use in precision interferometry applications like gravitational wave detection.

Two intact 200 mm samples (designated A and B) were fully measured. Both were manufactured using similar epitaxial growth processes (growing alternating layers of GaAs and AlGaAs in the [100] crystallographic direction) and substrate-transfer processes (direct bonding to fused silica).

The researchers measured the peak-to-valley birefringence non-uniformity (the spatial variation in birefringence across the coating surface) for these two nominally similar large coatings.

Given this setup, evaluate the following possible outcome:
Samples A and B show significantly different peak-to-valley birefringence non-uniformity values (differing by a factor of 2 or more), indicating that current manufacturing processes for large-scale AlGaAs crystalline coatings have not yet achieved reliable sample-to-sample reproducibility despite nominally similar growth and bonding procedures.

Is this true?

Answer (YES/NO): YES